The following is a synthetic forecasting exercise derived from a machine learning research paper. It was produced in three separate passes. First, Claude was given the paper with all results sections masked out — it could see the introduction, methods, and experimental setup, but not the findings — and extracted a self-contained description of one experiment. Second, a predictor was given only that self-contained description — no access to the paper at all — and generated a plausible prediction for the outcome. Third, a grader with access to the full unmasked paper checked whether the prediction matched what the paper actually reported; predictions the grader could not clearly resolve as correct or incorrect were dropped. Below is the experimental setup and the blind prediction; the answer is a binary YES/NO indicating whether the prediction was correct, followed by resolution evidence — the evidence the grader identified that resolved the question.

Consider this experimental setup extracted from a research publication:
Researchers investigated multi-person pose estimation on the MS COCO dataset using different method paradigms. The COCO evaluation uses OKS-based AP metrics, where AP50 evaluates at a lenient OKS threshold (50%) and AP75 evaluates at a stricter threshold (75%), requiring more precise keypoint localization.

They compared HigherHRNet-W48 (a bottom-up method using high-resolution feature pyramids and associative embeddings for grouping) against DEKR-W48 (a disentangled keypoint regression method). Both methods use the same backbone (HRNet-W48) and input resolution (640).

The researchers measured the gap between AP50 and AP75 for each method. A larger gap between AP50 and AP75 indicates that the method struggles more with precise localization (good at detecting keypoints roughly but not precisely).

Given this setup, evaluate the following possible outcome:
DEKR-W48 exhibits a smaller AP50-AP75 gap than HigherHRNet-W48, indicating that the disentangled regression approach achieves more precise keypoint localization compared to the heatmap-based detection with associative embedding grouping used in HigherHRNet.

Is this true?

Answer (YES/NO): YES